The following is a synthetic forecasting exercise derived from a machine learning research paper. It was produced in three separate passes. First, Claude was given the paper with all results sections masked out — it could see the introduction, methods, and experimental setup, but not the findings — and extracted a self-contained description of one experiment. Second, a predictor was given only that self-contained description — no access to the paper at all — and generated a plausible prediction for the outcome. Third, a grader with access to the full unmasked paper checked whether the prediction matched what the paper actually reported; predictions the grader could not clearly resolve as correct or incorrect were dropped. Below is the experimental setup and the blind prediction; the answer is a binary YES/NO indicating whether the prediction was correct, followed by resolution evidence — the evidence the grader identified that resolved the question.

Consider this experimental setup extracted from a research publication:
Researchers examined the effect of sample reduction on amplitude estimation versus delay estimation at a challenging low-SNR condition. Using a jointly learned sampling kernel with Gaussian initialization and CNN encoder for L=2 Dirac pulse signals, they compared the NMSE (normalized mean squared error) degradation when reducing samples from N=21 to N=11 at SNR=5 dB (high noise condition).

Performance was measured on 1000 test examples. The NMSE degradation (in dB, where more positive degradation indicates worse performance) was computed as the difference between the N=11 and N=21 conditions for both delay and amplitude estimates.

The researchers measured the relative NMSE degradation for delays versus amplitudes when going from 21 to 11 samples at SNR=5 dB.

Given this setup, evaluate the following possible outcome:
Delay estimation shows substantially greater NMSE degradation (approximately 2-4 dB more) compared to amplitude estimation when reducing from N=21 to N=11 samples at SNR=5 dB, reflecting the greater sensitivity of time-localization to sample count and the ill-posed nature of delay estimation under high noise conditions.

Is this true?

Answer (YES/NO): NO